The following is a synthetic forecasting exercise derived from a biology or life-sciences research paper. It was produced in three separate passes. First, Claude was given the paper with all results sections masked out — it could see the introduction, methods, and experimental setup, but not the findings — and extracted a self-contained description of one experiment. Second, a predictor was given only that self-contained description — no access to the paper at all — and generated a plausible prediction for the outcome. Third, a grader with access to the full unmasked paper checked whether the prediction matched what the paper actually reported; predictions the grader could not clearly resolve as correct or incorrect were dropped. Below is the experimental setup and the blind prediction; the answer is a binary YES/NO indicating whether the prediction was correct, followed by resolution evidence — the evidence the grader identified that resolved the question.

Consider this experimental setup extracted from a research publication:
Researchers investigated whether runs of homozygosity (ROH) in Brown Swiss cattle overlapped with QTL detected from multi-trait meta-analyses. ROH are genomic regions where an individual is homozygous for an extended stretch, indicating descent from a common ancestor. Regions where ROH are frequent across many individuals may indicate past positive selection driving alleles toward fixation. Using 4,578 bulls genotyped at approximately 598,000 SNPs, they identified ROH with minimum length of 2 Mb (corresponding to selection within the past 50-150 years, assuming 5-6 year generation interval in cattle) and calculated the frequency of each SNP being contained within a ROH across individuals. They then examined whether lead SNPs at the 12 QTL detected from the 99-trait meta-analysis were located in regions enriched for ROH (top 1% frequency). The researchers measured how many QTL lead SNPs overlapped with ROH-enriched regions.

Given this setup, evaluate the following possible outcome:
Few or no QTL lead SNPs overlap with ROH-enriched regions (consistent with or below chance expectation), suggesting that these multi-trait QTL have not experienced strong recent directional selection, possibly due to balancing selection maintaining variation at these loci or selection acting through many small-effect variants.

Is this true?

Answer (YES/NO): NO